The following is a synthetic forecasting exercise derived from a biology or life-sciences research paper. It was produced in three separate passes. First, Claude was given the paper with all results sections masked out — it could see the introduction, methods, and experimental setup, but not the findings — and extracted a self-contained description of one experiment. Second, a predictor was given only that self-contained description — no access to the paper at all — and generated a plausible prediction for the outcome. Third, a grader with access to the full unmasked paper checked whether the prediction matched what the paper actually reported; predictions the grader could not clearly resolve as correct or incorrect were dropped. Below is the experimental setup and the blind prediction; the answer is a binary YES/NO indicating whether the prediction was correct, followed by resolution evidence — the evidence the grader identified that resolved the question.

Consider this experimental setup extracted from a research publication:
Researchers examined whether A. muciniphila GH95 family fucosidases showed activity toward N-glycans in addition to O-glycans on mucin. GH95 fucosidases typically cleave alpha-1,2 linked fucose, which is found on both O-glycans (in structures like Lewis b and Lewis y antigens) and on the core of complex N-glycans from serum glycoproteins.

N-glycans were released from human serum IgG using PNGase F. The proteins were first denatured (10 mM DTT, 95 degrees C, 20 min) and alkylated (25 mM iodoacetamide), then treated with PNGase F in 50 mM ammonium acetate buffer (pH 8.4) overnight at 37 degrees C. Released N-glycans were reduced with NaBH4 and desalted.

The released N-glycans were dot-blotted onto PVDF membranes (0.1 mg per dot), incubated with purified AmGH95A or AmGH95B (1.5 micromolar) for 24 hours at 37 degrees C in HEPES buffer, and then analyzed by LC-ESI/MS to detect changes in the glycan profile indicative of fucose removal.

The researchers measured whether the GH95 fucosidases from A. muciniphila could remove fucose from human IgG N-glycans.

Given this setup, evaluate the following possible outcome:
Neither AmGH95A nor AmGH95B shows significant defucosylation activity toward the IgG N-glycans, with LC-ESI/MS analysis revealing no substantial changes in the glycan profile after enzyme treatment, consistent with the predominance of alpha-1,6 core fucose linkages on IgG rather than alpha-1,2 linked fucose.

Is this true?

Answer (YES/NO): YES